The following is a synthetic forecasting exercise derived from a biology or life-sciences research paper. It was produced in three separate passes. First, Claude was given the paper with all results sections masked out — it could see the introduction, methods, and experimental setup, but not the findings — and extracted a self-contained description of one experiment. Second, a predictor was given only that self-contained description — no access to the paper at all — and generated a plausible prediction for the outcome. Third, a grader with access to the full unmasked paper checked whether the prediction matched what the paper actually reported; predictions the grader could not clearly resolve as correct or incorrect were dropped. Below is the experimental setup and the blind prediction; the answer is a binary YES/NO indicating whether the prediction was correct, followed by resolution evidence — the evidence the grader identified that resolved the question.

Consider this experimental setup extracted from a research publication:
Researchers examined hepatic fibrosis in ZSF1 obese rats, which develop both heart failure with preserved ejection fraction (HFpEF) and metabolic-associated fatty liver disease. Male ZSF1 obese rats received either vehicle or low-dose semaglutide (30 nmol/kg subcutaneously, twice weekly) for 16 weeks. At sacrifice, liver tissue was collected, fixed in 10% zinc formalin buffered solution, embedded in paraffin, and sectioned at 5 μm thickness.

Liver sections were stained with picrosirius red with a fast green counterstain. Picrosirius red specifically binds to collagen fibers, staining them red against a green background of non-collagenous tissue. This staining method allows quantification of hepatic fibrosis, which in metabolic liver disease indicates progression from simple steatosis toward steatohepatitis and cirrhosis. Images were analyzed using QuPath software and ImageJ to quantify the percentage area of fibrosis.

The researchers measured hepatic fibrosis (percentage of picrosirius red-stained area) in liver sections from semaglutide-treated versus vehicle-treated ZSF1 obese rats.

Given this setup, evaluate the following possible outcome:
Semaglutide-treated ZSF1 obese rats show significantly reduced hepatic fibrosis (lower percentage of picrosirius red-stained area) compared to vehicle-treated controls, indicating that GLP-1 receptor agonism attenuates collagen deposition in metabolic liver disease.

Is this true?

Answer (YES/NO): YES